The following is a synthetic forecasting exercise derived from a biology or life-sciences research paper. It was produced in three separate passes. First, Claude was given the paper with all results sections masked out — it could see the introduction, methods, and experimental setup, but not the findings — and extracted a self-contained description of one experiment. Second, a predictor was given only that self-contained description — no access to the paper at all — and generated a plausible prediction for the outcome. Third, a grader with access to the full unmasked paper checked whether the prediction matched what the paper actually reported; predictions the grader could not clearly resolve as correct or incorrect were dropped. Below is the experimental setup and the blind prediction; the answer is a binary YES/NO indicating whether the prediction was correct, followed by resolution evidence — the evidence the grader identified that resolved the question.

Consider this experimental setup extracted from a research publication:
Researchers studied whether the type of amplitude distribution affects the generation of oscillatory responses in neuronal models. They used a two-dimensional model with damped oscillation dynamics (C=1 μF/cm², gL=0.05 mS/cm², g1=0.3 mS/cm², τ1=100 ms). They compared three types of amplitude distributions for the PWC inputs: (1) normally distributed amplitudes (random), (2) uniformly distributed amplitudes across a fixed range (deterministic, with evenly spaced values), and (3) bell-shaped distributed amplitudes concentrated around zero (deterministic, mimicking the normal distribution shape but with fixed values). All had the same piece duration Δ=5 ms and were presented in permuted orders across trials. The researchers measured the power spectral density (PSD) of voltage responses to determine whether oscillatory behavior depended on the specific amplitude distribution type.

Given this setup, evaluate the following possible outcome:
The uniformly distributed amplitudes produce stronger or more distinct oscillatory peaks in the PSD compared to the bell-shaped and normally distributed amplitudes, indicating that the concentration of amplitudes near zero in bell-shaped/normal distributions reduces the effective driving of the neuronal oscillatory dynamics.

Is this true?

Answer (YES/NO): NO